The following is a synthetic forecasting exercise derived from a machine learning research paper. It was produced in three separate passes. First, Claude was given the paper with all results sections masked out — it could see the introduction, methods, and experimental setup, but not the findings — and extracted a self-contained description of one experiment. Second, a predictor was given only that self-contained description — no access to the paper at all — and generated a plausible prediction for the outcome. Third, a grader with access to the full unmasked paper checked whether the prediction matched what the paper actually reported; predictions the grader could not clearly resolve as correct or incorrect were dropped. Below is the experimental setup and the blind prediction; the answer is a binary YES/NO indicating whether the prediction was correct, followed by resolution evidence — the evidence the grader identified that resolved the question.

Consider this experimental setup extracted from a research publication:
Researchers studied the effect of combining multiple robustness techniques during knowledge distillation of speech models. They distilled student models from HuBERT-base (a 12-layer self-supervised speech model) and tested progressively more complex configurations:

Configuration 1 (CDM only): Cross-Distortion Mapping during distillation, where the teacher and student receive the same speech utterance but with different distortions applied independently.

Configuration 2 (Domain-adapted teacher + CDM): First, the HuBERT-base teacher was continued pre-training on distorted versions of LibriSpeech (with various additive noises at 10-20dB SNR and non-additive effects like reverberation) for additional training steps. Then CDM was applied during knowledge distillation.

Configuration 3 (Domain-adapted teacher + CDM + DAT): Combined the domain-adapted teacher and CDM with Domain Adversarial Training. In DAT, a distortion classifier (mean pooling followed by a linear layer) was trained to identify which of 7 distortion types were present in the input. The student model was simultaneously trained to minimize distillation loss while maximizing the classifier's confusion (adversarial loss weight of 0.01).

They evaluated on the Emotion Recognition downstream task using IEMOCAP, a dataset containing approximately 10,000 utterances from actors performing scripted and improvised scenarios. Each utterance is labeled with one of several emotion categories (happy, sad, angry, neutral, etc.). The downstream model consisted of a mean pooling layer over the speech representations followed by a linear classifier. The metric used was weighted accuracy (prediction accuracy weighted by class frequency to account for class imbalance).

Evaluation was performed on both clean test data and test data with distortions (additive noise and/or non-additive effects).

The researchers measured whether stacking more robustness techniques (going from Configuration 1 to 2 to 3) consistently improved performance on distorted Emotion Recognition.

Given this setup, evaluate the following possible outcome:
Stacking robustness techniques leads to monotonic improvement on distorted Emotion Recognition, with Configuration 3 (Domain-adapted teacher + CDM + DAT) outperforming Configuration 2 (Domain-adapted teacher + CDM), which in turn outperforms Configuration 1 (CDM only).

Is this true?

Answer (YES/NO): YES